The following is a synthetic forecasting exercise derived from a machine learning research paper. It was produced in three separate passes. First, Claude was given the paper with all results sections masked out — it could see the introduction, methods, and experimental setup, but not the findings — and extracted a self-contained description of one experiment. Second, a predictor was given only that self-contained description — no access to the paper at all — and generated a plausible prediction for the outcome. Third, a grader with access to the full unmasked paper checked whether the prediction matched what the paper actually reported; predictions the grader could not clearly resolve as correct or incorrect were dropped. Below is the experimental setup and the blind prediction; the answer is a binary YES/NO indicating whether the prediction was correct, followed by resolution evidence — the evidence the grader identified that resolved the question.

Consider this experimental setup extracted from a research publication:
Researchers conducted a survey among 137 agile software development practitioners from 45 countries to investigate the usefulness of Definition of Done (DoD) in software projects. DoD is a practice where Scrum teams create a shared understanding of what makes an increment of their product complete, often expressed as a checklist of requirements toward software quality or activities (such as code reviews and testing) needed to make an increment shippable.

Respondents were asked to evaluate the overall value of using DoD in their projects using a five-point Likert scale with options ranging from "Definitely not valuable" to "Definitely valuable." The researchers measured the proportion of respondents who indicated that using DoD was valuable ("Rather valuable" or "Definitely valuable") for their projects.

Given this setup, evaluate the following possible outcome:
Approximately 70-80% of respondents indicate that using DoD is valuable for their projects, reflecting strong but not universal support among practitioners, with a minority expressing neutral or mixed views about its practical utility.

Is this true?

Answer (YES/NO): NO